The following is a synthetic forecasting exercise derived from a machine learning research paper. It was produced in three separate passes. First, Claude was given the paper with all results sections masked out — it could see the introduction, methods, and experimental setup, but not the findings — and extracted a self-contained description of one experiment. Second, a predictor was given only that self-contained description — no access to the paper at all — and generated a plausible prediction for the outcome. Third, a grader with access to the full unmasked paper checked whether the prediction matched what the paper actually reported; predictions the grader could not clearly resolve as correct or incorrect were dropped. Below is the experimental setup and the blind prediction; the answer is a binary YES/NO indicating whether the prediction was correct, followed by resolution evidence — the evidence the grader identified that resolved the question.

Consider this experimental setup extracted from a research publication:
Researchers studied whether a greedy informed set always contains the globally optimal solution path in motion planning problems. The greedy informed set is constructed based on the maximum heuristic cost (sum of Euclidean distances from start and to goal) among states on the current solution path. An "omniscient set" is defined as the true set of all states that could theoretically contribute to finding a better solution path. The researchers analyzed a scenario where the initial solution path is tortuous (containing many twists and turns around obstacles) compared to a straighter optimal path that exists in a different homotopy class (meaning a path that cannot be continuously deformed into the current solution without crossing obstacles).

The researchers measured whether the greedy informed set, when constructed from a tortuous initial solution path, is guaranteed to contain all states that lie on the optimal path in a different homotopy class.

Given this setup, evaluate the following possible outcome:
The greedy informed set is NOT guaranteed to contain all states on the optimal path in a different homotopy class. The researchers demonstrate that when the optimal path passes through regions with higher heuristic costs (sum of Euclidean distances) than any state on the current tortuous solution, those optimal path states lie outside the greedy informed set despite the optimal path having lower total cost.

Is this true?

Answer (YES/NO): YES